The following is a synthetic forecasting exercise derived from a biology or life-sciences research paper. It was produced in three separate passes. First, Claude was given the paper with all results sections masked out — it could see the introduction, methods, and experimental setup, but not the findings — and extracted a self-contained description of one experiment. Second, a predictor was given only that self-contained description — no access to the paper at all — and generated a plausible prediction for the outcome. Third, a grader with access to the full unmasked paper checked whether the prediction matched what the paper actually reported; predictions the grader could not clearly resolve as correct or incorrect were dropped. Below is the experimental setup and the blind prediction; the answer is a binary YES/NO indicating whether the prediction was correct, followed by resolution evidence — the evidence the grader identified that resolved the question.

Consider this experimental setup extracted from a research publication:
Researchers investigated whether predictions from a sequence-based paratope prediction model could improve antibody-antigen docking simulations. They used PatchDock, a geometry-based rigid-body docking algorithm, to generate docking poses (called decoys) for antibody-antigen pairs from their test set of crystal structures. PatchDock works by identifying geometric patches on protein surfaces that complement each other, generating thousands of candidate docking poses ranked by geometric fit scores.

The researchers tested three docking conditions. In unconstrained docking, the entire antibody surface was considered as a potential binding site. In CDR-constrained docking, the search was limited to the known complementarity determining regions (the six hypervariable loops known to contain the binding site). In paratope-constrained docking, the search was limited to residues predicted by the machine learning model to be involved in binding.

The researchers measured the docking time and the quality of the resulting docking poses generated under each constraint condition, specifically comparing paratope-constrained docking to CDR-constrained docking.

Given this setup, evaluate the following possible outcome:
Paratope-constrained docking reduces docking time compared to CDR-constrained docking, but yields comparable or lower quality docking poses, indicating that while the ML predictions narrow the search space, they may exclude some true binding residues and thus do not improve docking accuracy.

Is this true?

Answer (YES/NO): NO